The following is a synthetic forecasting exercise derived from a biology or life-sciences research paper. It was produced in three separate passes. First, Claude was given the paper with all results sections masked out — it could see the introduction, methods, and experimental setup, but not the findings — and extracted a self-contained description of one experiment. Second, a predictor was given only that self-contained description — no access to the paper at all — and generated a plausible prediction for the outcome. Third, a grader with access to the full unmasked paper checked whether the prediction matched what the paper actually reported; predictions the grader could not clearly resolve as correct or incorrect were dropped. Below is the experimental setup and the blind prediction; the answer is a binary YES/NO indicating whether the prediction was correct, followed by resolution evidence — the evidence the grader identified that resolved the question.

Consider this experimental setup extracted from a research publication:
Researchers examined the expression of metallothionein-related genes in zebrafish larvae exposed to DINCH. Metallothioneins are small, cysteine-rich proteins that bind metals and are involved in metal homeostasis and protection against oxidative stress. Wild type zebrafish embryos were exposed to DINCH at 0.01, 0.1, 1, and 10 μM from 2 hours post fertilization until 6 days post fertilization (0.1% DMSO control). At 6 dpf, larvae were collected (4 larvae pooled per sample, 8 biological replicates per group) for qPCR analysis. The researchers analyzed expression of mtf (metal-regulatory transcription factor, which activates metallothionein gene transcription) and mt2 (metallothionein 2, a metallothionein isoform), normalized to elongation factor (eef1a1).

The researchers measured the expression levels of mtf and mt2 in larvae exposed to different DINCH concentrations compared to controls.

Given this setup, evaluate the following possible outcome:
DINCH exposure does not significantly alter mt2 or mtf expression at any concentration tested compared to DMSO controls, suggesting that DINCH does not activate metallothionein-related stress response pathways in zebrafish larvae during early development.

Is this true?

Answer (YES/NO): NO